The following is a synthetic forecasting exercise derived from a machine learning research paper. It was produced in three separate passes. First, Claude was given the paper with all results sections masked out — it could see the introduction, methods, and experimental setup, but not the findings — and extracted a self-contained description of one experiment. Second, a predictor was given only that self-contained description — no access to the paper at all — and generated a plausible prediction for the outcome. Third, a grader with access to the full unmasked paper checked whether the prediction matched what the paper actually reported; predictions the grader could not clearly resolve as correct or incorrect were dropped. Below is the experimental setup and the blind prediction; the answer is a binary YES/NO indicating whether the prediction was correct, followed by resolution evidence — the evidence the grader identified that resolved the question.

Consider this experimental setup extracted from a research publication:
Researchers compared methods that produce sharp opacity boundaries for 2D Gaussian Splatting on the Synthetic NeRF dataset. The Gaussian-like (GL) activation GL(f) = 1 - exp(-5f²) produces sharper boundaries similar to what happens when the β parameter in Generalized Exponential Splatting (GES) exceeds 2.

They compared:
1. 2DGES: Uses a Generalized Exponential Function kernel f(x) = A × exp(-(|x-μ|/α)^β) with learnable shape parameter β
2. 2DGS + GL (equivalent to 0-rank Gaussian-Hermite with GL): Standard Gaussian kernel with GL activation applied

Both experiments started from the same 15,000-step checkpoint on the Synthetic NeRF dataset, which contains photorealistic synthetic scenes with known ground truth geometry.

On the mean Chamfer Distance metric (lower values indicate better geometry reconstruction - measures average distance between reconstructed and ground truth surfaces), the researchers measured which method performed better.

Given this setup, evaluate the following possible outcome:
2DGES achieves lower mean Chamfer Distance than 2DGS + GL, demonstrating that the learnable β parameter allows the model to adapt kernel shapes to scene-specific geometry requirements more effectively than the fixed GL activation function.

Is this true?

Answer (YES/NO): YES